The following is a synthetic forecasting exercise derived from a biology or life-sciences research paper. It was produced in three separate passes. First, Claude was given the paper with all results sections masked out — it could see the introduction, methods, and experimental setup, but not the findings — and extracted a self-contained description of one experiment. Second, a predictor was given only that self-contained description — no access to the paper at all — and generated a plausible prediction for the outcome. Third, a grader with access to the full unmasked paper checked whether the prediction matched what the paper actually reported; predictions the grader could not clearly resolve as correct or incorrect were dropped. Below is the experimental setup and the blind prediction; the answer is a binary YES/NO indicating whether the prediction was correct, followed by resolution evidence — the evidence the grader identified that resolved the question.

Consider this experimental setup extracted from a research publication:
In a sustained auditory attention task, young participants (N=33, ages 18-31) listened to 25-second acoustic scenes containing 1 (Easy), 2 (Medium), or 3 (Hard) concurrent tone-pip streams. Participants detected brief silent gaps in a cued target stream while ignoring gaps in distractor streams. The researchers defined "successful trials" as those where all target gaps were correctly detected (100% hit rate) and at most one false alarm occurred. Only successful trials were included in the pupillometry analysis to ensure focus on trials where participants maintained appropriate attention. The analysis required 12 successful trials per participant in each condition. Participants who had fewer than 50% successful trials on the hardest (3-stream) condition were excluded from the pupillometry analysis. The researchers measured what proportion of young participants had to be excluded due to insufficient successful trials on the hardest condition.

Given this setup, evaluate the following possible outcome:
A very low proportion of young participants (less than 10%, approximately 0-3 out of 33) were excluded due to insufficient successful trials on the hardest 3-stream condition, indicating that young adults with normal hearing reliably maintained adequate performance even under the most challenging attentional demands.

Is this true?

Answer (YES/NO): NO